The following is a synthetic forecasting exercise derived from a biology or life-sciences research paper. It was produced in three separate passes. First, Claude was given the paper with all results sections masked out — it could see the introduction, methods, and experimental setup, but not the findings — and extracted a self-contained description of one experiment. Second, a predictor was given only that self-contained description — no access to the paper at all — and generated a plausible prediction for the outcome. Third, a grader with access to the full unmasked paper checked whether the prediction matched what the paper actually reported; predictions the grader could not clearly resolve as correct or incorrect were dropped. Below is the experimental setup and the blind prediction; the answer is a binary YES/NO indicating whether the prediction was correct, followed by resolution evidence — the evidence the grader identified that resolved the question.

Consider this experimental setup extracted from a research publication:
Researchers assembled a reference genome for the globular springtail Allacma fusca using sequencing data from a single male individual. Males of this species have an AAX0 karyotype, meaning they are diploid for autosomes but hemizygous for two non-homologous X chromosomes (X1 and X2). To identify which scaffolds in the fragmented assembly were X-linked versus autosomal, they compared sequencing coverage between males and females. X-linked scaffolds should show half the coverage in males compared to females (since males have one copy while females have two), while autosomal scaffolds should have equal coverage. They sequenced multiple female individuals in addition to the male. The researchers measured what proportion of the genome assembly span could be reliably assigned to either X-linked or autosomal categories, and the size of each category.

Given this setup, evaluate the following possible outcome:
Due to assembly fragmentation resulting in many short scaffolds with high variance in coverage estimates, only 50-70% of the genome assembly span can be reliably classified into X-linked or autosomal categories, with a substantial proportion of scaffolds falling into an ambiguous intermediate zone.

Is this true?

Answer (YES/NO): NO